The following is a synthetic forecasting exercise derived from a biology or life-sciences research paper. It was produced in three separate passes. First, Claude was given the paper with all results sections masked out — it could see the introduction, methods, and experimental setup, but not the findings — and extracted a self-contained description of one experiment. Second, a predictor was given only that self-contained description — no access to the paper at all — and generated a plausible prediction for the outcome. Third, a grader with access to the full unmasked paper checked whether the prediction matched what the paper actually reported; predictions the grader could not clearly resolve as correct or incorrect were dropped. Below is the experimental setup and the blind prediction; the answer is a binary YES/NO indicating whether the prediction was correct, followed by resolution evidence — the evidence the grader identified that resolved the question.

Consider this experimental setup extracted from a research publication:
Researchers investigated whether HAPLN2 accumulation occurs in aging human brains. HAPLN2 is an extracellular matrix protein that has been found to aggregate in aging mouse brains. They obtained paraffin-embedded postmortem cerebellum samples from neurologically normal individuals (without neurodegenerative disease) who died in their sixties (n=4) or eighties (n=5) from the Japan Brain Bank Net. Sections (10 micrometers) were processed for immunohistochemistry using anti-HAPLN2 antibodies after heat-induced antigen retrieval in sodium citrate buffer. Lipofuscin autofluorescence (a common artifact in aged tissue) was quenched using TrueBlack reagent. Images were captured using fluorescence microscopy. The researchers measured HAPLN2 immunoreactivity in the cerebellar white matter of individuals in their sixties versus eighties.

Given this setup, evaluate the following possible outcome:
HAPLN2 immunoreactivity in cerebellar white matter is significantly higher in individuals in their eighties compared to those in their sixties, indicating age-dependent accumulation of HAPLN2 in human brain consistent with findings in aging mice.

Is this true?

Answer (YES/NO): YES